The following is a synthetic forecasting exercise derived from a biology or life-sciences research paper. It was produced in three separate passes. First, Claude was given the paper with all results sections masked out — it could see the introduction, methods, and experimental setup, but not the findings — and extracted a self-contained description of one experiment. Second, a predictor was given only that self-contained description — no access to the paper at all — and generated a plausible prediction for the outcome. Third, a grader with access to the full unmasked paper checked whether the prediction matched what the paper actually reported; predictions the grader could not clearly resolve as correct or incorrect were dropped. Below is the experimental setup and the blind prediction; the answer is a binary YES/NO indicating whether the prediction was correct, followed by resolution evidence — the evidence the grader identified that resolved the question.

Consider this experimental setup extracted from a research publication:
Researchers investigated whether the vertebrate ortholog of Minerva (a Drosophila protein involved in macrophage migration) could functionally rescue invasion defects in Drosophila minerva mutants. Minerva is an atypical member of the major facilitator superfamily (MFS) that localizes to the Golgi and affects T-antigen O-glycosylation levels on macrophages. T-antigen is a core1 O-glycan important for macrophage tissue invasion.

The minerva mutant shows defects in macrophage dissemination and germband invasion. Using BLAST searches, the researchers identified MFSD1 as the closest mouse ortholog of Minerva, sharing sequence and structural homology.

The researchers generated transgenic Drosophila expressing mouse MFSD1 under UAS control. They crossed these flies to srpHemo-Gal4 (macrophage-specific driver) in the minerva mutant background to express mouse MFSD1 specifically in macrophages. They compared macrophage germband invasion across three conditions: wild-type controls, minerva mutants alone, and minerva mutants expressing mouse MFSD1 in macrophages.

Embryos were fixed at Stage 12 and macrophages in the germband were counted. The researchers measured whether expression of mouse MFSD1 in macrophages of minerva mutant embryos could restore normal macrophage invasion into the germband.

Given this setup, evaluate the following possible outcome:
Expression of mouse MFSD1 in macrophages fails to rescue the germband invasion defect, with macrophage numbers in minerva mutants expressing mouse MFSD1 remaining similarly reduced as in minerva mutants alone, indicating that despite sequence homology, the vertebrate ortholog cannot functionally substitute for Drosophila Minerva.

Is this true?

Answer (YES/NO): NO